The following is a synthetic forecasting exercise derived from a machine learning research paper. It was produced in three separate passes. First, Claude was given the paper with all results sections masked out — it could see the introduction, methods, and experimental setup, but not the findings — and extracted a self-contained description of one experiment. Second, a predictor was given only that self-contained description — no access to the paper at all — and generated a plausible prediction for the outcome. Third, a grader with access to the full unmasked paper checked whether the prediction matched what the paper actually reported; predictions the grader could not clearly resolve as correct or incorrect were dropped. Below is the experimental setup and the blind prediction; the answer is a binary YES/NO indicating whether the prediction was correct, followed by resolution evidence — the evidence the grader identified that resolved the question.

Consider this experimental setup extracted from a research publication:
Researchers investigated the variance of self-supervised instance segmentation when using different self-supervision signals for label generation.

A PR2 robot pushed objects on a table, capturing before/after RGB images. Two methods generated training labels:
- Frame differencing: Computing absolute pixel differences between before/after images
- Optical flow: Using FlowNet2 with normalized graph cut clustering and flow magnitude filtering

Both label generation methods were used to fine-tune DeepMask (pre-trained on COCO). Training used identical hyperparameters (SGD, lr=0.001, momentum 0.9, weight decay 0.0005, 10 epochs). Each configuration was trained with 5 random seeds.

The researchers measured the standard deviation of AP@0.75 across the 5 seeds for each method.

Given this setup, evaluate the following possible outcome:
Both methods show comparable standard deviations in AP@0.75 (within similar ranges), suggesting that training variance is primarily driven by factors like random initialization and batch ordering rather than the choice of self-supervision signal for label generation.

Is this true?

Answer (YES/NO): NO